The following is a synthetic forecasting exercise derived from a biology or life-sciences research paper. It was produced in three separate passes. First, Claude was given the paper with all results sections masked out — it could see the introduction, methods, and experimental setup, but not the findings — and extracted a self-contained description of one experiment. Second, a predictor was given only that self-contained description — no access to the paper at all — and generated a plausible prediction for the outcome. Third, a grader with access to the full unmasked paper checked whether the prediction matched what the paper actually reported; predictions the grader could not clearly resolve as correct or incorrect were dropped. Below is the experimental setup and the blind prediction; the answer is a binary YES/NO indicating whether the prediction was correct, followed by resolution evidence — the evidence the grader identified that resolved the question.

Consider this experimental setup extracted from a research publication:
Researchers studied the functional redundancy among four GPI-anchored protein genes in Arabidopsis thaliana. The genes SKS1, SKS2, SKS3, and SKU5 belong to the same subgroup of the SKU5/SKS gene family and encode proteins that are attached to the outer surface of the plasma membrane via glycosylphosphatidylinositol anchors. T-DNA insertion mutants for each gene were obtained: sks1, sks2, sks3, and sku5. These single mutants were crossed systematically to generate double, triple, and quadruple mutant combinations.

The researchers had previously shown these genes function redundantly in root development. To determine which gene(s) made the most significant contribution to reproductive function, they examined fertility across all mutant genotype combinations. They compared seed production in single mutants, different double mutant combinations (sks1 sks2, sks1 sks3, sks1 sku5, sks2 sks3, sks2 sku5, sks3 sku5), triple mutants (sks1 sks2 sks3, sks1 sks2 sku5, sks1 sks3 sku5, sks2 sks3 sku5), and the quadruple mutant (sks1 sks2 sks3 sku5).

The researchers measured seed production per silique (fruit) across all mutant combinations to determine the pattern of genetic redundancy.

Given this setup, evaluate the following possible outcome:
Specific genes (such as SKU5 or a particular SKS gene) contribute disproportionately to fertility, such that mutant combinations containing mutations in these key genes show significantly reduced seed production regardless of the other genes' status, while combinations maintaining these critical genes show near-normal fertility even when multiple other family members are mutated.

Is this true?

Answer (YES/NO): NO